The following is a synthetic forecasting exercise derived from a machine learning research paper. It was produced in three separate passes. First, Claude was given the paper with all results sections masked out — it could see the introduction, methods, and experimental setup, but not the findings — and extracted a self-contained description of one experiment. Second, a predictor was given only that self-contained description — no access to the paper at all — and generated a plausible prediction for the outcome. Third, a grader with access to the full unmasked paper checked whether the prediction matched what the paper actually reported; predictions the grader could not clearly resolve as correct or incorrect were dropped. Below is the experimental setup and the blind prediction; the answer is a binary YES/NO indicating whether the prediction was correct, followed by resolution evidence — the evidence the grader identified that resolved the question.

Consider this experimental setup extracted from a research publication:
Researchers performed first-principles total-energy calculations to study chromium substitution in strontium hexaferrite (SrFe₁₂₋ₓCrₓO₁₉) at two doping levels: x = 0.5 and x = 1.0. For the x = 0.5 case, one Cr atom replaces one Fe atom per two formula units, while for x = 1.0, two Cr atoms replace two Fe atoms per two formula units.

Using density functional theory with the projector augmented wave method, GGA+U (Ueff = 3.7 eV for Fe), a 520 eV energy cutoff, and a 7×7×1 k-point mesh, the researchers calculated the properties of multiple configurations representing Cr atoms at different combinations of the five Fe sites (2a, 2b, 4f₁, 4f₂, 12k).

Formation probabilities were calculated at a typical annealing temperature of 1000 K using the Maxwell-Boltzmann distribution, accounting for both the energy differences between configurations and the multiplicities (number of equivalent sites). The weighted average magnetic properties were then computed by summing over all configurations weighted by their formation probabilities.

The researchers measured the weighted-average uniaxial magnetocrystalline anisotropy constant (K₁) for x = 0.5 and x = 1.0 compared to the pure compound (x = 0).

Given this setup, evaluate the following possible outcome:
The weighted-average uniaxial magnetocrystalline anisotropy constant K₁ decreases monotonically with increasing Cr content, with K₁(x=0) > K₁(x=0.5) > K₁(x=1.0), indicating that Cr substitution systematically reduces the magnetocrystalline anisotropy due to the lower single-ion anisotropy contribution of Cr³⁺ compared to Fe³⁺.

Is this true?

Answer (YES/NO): NO